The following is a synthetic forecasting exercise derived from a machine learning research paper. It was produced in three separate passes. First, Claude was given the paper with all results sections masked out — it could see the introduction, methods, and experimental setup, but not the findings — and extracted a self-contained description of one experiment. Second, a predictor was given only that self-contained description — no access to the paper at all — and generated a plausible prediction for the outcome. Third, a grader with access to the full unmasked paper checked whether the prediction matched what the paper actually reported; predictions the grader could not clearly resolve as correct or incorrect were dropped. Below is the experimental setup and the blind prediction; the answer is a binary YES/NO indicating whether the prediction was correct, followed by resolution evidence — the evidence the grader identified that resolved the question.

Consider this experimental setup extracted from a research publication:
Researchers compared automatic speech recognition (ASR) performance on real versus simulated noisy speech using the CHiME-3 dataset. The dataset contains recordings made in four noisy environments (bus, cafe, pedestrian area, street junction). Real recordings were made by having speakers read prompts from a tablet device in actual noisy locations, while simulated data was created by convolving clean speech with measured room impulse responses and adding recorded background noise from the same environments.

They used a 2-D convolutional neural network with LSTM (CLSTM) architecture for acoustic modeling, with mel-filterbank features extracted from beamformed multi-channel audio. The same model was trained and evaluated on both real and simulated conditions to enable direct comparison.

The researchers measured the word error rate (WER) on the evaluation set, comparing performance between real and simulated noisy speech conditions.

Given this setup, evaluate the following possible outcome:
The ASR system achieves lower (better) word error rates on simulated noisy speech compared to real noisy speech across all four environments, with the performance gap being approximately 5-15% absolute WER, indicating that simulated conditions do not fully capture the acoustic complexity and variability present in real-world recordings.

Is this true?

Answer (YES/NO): NO